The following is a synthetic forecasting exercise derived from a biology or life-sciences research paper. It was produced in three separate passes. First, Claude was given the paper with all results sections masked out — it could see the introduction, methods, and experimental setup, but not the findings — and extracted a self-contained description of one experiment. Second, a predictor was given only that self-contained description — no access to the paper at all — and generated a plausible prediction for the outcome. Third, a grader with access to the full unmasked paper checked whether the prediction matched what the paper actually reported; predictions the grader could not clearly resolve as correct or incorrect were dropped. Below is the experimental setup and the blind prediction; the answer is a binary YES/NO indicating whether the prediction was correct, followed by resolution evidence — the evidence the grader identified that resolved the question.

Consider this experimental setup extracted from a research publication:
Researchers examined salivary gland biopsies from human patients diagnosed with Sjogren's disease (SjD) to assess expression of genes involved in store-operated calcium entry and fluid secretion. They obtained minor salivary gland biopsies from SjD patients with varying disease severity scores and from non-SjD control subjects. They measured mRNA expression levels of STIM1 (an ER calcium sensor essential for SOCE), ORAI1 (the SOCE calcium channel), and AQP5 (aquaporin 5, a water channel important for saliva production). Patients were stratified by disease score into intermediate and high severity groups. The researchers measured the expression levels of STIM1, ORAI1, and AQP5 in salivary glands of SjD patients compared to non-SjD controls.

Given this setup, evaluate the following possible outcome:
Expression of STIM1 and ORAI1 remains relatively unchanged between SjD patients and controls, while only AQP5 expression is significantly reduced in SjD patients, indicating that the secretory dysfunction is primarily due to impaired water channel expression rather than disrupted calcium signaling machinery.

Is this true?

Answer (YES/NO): NO